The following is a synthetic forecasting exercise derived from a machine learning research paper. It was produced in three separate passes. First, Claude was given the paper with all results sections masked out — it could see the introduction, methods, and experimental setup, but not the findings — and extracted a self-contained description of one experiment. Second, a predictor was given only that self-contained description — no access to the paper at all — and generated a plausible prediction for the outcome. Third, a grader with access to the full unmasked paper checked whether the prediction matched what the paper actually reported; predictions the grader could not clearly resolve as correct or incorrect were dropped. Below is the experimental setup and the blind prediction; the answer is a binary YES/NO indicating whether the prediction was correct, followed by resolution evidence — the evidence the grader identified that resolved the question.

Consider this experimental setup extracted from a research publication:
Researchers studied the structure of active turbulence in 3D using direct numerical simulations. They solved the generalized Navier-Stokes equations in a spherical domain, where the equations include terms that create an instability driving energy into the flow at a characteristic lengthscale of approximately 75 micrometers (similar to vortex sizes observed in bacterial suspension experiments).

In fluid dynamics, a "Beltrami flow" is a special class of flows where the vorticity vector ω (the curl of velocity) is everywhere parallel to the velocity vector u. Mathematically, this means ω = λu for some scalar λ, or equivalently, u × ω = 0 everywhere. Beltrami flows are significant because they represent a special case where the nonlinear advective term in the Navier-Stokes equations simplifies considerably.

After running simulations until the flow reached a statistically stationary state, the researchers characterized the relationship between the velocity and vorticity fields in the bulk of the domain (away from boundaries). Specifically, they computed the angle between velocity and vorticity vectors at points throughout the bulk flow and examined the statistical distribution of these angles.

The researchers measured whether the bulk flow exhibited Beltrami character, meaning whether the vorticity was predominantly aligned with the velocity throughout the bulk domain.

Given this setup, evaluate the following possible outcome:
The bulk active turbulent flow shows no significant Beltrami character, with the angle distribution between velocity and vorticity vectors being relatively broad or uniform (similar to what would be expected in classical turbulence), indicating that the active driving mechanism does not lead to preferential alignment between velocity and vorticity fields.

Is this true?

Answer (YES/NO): NO